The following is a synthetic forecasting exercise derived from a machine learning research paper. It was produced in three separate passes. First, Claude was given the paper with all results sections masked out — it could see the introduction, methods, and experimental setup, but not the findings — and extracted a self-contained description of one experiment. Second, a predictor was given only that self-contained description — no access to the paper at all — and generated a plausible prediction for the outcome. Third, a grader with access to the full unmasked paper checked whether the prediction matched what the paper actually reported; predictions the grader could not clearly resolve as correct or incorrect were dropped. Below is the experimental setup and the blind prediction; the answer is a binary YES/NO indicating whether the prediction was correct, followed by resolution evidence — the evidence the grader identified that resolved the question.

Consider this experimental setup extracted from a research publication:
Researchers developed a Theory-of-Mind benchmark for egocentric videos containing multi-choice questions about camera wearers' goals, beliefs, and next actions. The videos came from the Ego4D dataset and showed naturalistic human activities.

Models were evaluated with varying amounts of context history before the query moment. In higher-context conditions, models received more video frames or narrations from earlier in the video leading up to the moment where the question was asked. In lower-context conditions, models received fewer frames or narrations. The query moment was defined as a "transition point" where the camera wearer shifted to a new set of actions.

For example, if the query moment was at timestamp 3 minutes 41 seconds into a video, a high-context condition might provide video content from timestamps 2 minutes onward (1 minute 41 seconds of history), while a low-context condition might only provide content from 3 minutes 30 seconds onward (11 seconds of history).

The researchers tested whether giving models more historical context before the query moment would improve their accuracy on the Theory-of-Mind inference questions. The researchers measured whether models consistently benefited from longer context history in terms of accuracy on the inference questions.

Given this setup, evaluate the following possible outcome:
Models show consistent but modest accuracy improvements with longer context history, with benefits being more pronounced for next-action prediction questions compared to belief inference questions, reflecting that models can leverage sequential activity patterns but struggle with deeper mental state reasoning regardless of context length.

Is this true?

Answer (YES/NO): NO